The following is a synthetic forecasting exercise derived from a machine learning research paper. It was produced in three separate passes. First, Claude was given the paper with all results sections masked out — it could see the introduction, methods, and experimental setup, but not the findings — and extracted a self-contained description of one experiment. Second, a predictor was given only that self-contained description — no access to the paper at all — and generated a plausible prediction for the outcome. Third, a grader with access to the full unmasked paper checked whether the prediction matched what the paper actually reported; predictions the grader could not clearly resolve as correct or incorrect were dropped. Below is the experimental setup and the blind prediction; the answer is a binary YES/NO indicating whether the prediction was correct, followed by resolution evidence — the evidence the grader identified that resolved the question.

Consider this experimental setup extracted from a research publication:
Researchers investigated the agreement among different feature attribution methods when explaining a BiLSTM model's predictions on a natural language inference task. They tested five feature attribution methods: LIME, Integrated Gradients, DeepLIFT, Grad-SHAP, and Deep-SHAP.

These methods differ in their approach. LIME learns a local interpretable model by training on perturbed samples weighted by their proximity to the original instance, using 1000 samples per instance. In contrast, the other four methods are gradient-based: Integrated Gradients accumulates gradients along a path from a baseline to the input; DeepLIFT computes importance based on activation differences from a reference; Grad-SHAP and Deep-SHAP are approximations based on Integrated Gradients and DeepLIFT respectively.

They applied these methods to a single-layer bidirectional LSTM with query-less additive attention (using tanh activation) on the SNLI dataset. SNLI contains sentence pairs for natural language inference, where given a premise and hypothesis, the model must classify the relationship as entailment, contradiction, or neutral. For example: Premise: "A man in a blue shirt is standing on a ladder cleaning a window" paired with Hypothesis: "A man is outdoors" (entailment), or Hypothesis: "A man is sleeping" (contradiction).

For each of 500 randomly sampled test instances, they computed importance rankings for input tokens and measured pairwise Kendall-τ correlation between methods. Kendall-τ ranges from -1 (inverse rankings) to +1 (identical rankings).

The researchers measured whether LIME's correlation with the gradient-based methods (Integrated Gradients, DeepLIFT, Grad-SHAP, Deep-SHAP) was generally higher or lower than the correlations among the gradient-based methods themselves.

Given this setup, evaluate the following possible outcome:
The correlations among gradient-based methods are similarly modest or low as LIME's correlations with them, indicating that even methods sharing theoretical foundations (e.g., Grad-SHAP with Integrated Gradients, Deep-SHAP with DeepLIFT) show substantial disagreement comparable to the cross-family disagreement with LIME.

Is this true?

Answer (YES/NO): NO